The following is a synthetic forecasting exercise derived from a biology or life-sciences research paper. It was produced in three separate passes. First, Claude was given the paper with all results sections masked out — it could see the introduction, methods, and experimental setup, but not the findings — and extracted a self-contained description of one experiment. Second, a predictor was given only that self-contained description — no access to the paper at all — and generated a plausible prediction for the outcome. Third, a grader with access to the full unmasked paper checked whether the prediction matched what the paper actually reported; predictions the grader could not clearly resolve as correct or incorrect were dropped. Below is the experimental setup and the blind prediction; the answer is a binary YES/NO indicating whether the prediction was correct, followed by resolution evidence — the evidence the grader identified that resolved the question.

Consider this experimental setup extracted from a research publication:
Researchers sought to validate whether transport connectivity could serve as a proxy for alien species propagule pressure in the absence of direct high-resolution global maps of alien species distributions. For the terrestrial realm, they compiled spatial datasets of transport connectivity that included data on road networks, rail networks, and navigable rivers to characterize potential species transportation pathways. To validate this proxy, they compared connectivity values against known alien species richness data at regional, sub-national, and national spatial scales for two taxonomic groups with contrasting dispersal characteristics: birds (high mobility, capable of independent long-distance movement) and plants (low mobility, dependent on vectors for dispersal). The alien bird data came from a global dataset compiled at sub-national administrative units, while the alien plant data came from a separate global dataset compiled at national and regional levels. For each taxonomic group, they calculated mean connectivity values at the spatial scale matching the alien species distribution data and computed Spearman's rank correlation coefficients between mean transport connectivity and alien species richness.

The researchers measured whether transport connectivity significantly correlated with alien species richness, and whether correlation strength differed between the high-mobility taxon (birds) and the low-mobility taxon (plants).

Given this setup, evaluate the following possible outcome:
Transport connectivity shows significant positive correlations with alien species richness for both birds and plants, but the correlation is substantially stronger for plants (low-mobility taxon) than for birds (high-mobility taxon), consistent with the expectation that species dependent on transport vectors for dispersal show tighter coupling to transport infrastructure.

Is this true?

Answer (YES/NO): NO